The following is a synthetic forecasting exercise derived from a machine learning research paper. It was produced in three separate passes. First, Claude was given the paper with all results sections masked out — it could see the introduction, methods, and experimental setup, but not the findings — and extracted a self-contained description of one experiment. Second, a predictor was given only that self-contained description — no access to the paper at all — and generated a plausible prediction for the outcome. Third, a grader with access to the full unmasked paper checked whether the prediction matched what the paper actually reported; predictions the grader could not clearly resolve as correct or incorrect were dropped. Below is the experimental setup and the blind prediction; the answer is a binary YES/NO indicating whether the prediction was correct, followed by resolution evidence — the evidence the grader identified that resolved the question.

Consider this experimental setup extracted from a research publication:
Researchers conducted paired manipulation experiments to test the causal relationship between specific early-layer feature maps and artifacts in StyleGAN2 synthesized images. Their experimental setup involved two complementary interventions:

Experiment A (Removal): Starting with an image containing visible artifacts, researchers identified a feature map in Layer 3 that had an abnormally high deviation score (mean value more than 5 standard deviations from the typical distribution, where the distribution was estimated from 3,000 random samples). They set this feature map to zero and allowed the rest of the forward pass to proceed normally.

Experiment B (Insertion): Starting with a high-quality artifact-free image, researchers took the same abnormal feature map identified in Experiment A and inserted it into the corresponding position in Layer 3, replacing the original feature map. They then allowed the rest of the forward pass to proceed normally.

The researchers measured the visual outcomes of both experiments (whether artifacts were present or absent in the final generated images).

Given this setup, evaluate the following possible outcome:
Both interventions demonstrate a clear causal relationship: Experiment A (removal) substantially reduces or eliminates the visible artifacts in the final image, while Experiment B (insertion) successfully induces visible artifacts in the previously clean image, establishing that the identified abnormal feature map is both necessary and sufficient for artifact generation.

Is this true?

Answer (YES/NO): YES